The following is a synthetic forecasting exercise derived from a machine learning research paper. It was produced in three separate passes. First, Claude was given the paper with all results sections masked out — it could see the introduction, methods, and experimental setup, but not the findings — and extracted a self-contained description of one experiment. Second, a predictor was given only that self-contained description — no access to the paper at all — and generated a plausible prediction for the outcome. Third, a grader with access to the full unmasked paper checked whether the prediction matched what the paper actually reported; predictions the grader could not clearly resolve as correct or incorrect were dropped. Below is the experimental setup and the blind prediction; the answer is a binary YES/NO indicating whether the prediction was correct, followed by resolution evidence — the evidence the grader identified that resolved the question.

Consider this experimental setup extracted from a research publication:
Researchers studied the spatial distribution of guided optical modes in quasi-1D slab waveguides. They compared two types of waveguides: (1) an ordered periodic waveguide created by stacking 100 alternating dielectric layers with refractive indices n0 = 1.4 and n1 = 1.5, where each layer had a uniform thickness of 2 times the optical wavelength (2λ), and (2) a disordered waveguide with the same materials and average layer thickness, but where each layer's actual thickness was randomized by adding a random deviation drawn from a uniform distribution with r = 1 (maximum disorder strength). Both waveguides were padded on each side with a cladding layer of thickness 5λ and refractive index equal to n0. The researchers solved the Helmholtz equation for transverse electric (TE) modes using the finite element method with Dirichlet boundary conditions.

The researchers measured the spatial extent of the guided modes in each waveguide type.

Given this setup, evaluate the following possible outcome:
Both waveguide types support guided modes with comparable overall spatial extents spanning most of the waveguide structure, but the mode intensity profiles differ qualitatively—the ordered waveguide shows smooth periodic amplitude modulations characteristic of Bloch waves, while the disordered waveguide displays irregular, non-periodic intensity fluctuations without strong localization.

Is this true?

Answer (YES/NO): NO